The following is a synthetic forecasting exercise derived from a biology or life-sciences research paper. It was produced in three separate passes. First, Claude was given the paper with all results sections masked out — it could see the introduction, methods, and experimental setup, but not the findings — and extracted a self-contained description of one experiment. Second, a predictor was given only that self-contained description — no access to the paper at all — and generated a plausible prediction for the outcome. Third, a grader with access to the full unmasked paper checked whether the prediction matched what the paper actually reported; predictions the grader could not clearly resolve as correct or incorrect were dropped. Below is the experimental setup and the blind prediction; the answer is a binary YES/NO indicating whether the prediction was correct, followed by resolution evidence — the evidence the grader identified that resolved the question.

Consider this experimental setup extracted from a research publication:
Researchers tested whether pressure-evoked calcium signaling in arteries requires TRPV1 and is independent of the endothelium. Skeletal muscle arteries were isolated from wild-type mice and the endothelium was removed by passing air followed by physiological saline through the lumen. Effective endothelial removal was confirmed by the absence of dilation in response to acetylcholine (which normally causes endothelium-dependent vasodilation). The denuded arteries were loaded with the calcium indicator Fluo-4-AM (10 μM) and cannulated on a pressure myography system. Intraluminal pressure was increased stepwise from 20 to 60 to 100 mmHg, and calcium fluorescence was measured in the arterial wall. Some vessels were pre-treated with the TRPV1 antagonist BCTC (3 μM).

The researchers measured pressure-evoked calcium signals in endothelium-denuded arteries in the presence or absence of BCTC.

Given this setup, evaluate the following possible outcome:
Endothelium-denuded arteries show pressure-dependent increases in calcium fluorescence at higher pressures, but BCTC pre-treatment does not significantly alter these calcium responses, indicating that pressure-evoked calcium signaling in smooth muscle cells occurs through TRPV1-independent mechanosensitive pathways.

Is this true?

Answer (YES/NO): NO